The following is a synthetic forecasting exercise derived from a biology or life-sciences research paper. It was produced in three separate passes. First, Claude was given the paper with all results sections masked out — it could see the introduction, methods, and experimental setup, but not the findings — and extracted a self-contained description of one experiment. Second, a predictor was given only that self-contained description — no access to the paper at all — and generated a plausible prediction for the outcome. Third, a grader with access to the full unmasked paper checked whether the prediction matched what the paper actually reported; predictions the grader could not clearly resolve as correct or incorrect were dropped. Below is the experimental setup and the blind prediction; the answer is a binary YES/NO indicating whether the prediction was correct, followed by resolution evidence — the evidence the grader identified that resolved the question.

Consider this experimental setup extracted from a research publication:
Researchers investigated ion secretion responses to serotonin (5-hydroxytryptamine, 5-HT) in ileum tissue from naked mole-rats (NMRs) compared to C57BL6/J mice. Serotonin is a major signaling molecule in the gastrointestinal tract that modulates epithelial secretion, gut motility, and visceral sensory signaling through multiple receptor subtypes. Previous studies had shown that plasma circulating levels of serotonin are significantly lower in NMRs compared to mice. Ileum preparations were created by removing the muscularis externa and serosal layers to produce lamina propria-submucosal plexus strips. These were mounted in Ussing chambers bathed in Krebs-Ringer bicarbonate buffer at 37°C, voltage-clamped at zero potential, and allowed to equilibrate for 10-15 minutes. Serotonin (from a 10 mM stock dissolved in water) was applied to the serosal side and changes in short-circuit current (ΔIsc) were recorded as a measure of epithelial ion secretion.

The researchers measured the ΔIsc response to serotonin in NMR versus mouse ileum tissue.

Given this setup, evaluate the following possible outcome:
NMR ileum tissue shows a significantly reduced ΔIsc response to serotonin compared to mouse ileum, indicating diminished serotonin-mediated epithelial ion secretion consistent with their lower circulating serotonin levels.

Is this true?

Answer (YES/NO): YES